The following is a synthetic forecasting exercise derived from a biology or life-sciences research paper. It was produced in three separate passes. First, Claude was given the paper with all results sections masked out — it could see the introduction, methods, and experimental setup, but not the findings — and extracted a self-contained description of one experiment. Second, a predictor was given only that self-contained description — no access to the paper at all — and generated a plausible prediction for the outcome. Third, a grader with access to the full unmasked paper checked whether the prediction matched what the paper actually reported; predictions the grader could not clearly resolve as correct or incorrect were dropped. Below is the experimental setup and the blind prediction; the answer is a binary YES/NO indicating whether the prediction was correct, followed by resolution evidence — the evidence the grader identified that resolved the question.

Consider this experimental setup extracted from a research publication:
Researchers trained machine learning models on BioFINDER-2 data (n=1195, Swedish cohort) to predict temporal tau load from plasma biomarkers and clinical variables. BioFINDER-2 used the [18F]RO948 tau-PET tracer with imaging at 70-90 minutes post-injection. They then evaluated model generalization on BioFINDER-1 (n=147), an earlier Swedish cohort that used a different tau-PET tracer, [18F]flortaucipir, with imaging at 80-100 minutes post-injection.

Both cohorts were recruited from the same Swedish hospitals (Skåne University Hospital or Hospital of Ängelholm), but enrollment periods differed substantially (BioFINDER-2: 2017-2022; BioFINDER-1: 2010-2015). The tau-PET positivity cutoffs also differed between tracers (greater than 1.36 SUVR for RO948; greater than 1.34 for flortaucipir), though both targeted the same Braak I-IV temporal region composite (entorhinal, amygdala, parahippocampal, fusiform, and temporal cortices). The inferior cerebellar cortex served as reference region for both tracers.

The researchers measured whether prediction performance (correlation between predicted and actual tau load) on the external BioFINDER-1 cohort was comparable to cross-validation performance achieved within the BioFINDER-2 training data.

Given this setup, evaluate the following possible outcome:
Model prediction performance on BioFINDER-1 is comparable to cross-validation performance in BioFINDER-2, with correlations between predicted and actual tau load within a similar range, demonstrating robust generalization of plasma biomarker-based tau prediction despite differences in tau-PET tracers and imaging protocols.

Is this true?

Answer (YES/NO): YES